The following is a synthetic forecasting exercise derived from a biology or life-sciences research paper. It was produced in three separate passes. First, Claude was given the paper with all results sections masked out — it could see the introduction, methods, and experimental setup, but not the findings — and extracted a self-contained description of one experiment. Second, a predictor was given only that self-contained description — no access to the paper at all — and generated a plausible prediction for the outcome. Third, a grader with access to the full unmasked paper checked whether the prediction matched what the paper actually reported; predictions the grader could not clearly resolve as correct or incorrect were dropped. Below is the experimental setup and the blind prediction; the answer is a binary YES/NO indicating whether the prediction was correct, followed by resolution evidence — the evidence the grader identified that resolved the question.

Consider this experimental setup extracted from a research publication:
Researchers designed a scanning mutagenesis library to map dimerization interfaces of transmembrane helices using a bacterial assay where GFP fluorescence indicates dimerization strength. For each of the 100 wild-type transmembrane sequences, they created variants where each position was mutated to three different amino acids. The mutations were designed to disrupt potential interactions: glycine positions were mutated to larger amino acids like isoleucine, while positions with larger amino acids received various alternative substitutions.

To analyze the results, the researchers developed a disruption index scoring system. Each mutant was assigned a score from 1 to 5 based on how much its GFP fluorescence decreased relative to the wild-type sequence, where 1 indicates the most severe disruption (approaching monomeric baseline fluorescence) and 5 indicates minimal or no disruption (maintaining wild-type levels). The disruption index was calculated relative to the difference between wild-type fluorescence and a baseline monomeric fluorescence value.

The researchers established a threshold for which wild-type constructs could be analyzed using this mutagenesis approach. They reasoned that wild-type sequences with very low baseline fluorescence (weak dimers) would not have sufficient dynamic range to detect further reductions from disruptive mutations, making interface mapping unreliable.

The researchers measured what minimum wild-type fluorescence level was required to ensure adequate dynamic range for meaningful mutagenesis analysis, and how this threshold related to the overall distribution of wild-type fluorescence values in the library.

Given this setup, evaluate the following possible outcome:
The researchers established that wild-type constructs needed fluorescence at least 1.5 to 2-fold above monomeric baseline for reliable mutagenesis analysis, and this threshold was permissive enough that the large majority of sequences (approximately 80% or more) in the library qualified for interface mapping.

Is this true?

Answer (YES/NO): NO